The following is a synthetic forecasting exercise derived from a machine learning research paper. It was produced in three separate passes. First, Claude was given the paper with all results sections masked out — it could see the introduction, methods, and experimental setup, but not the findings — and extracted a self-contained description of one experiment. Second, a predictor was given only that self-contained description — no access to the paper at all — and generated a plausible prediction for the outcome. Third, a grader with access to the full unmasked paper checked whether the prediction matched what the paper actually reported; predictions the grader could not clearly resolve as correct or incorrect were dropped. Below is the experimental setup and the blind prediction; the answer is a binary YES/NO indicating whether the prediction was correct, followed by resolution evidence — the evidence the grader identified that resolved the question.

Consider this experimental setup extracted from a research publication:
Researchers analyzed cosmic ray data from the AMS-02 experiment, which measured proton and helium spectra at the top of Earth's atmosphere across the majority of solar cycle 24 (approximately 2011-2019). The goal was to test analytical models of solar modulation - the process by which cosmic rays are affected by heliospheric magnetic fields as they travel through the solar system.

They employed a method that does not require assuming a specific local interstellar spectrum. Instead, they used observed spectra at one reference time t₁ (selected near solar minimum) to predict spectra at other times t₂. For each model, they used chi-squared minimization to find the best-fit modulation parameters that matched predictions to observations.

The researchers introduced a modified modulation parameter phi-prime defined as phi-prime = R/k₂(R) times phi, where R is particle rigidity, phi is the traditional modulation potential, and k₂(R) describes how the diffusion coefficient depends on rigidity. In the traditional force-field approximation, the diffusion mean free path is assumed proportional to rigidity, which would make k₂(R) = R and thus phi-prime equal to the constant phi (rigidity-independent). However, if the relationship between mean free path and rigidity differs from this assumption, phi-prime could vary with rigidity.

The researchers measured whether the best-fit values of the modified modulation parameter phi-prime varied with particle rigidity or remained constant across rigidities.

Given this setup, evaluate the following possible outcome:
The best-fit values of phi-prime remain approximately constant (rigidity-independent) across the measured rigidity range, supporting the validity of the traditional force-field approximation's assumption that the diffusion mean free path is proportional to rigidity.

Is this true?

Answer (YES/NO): NO